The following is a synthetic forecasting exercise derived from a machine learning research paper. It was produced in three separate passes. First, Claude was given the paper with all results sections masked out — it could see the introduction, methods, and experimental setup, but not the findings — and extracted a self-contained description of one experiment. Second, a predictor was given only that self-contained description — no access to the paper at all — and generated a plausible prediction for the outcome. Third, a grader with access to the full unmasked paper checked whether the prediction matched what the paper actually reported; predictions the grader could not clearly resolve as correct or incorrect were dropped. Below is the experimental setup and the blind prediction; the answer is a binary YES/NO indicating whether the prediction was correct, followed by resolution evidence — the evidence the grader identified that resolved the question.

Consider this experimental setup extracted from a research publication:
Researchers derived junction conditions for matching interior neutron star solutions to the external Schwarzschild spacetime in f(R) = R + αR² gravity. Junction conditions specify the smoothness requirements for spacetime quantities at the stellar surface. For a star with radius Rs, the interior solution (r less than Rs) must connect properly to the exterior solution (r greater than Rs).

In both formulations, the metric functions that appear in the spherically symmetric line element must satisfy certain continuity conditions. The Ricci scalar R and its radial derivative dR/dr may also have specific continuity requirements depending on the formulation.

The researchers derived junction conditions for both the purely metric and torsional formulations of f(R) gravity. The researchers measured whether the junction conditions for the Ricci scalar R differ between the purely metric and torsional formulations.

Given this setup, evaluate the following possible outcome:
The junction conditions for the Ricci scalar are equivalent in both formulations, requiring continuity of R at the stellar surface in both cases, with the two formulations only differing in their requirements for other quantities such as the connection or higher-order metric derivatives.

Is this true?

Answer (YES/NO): NO